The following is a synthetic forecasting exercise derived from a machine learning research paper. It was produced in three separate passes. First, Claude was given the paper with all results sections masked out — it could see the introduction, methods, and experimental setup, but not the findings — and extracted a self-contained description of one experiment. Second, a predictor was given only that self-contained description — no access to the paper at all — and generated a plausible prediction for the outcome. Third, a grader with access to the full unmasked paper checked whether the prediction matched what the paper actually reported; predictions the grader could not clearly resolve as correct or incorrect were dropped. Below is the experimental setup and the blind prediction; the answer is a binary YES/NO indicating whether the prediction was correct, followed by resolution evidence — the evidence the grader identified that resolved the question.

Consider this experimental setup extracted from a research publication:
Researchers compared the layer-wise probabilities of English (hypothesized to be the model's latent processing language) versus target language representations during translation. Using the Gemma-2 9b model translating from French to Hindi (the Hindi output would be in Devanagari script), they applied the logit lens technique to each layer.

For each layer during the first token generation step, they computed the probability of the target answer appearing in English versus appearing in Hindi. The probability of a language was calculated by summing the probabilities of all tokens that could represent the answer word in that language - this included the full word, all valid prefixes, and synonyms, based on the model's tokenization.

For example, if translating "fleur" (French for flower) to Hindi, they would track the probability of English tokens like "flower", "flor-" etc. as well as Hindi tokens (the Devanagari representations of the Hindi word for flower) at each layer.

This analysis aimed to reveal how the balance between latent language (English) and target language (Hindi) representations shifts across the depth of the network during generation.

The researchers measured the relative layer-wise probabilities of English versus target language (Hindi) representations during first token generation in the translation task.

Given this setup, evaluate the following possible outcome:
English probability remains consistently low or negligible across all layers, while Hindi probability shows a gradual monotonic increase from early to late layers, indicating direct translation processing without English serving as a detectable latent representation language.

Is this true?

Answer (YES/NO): NO